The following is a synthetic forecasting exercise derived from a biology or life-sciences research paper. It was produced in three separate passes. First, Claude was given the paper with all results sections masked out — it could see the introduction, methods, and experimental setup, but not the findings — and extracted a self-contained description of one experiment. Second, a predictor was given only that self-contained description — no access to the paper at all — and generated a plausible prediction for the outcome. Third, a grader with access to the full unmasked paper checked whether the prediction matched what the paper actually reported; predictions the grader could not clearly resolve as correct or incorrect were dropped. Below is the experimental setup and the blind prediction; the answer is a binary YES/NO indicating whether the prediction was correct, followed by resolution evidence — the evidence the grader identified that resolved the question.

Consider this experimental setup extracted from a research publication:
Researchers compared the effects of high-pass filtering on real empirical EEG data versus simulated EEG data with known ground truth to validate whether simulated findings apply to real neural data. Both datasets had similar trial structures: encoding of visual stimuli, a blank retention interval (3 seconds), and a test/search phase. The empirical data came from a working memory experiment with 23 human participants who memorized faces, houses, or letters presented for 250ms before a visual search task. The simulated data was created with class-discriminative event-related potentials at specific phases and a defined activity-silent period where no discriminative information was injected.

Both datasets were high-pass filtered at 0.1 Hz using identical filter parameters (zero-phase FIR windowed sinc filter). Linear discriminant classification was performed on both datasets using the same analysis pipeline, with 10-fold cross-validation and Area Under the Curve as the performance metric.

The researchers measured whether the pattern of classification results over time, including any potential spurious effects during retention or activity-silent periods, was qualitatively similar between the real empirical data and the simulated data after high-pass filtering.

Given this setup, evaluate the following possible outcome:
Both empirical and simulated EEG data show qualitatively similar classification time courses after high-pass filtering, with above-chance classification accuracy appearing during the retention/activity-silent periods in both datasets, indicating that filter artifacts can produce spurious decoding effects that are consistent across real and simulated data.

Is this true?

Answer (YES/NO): YES